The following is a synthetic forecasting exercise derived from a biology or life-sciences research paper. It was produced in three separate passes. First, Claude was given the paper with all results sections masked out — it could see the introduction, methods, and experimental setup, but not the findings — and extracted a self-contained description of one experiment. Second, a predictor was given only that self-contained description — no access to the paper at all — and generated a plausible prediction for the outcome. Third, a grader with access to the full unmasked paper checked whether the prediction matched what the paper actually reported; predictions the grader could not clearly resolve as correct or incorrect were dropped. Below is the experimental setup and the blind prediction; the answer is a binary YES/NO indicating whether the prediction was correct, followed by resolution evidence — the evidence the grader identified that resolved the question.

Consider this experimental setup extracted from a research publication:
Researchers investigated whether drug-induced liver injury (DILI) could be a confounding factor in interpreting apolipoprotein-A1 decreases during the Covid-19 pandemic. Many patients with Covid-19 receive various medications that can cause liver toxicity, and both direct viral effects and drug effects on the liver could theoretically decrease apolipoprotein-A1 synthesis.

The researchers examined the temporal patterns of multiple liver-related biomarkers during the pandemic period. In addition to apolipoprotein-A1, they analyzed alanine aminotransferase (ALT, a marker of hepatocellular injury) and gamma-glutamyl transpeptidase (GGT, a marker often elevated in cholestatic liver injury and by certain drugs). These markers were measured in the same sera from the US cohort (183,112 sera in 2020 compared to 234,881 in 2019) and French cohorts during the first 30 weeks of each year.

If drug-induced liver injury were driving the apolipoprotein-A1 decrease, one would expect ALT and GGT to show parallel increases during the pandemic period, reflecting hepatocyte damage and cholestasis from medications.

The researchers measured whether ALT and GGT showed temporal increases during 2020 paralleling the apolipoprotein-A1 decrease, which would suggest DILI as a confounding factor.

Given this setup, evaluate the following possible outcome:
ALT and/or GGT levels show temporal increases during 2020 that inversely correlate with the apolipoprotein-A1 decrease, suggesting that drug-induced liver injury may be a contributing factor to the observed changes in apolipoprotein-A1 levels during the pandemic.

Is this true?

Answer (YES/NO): NO